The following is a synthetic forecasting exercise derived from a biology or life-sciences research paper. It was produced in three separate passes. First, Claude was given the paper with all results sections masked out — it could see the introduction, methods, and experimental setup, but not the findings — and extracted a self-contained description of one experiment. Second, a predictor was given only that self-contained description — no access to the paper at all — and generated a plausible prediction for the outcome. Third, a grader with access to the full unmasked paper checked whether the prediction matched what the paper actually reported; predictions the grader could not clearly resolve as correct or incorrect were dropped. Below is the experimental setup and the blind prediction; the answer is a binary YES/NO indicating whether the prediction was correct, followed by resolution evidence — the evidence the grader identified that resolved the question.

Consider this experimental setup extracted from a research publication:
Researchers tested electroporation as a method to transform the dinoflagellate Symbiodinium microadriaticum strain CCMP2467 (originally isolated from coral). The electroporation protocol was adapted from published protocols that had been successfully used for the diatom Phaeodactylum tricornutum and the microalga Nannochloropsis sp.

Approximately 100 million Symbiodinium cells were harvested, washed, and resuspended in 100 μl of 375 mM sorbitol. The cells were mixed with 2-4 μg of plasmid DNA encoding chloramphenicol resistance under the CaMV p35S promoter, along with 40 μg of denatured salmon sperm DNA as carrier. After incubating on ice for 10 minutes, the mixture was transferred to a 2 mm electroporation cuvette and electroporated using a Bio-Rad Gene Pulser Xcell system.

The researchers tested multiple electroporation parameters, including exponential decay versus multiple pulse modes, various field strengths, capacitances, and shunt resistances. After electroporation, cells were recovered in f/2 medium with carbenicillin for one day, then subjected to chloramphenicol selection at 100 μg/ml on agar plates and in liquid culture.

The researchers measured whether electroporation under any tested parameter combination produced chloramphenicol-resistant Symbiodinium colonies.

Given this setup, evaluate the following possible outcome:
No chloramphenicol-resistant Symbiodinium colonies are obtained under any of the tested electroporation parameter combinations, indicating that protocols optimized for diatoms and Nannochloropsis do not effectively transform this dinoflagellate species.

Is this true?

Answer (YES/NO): YES